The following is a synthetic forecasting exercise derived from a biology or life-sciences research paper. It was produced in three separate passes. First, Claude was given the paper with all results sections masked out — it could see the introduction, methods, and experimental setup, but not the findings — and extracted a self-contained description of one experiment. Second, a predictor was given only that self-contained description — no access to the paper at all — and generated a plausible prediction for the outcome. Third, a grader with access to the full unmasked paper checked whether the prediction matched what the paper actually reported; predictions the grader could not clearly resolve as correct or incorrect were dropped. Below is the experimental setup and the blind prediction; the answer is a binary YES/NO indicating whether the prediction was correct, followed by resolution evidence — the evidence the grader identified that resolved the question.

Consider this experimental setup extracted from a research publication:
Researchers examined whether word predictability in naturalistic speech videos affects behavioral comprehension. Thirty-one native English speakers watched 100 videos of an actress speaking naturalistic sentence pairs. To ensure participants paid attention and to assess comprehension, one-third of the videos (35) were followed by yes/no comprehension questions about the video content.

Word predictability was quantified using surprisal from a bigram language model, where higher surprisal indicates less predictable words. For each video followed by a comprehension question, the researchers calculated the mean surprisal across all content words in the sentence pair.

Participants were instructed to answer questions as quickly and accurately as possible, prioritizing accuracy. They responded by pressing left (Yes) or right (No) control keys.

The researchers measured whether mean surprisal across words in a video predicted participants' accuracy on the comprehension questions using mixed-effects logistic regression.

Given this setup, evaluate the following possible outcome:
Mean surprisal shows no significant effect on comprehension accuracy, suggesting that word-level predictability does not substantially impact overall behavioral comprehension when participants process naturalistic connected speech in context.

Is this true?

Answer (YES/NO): NO